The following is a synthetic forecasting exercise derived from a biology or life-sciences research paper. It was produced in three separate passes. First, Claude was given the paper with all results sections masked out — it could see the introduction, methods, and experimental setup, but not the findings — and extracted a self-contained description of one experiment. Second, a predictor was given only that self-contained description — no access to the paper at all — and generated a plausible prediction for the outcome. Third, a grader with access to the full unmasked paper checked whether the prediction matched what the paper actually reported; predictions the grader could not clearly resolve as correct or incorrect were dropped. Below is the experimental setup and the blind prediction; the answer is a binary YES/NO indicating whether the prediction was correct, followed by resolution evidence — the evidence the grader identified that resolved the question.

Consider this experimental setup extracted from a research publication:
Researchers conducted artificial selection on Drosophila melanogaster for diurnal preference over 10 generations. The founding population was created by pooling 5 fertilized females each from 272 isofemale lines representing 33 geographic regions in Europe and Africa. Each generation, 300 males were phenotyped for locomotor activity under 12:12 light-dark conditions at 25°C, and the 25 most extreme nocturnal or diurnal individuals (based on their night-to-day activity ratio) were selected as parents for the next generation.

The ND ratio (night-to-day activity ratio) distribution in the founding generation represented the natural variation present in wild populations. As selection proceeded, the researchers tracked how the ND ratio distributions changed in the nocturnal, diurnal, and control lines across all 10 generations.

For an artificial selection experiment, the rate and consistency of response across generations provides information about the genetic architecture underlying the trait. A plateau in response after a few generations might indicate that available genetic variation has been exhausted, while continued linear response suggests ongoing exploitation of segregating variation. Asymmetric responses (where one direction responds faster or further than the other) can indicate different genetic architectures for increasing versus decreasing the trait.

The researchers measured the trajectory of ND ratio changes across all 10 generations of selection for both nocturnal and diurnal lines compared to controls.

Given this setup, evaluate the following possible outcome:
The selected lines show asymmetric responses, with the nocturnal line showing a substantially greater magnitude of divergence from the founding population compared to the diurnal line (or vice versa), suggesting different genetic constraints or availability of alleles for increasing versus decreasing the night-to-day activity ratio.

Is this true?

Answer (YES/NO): YES